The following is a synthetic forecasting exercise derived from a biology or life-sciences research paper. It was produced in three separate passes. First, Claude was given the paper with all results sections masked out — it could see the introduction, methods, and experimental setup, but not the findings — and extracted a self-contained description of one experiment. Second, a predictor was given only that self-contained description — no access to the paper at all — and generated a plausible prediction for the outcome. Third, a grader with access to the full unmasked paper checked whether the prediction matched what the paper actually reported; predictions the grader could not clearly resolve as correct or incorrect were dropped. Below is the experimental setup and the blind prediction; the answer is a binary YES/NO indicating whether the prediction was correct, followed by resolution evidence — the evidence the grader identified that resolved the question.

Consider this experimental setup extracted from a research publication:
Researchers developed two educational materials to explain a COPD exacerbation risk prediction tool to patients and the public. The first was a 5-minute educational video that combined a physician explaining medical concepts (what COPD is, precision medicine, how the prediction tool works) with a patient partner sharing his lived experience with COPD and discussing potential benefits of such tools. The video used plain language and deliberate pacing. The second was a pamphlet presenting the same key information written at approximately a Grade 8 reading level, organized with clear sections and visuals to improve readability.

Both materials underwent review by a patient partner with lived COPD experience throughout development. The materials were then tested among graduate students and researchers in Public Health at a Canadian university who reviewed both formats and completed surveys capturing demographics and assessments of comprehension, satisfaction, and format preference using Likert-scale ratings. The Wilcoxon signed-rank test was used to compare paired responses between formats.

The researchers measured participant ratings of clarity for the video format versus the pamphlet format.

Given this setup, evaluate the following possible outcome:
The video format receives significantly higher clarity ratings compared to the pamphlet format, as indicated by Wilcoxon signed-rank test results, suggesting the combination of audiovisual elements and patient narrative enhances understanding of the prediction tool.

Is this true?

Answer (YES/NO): NO